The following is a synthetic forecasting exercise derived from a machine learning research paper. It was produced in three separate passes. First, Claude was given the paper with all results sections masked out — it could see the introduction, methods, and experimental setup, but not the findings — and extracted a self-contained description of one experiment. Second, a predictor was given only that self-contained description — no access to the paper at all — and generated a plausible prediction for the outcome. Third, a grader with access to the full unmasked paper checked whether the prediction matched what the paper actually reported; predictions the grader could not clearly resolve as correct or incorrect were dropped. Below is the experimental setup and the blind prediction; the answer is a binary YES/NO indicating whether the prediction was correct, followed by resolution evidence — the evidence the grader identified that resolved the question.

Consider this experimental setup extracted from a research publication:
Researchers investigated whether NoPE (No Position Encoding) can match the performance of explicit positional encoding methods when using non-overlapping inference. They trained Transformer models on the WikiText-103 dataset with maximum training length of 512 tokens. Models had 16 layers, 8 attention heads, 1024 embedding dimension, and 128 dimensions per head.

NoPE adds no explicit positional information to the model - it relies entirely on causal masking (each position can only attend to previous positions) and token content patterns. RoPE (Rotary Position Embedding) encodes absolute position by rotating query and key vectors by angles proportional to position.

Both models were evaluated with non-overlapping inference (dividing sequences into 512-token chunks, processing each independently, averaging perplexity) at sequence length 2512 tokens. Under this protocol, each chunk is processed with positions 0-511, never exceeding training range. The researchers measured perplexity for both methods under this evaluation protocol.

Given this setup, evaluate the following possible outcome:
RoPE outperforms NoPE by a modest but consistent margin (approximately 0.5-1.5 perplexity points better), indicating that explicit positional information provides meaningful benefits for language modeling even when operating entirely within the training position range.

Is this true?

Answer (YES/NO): NO